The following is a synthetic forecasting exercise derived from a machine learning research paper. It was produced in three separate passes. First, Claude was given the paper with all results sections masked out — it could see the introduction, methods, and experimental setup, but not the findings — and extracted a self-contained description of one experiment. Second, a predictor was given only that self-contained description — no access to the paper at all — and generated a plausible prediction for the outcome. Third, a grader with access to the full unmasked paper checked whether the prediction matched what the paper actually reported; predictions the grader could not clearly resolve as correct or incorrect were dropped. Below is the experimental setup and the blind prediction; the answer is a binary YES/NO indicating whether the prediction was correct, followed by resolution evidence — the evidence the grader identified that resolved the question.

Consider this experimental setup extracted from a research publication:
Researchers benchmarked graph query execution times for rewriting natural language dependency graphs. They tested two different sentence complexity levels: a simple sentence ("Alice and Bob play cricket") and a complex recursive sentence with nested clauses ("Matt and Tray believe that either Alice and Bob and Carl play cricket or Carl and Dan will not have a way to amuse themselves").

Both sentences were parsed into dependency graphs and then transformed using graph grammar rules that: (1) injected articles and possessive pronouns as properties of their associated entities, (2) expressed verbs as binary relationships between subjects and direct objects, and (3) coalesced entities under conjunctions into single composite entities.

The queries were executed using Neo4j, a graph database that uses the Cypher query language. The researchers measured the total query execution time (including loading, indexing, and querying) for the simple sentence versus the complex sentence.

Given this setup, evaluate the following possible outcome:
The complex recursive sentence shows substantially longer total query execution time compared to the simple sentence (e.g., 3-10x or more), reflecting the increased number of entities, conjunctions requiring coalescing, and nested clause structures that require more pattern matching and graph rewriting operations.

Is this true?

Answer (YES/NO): YES